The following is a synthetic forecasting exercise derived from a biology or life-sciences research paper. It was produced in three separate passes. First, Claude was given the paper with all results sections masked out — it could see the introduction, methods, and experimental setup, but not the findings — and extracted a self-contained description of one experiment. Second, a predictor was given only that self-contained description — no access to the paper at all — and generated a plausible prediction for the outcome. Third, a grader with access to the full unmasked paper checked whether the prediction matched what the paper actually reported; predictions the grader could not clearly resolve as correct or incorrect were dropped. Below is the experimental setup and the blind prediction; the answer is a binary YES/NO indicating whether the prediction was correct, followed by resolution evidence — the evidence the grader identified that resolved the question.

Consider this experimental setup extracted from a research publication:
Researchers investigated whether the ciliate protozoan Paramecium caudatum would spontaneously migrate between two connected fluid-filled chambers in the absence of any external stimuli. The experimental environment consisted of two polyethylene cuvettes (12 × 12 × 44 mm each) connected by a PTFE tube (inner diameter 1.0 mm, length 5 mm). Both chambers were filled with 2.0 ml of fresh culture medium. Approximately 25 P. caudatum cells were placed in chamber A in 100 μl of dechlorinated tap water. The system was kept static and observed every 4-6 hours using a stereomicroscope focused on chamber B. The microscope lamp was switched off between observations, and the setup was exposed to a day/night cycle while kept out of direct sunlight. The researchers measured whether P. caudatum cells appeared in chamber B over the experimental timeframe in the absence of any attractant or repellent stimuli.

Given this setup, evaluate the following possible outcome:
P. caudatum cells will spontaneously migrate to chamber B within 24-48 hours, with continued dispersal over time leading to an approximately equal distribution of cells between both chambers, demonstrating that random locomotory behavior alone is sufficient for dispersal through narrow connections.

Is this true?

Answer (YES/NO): NO